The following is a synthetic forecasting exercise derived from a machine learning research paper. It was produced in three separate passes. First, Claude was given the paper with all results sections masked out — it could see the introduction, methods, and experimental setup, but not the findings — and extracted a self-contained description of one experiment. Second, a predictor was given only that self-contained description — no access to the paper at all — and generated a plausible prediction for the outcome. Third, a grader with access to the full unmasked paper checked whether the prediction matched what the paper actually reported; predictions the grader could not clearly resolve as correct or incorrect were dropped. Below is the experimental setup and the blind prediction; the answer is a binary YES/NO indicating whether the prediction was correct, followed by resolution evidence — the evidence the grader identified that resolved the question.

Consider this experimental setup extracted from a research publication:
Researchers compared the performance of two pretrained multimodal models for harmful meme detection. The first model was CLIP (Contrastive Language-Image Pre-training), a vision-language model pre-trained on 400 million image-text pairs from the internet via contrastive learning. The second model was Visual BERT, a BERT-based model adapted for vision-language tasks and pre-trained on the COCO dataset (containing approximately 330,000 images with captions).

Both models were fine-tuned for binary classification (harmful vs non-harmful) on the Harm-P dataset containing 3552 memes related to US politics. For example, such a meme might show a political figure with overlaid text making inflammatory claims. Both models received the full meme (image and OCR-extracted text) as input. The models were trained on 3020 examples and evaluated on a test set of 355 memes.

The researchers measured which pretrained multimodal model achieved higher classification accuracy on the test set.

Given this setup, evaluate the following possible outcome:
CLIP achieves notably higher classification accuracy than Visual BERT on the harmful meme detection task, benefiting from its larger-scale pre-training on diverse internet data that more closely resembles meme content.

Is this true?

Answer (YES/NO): NO